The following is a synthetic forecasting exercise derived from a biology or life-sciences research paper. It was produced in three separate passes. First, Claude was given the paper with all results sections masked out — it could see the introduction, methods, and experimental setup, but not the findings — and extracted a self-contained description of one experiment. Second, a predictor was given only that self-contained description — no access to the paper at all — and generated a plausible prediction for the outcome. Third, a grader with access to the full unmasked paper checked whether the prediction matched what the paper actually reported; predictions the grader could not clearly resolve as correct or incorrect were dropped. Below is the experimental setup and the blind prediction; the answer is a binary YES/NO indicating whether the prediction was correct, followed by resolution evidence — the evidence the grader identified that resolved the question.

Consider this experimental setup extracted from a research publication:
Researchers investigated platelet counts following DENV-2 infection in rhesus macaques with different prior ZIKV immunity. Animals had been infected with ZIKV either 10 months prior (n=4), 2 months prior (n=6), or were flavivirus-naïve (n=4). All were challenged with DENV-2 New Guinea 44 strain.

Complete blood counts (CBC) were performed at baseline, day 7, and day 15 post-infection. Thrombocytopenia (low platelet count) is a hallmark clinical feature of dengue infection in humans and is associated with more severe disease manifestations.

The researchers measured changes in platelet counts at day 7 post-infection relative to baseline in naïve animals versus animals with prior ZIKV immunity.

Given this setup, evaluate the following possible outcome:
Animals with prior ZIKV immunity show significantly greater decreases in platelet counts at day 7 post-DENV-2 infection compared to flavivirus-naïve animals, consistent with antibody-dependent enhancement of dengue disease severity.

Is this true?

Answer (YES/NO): NO